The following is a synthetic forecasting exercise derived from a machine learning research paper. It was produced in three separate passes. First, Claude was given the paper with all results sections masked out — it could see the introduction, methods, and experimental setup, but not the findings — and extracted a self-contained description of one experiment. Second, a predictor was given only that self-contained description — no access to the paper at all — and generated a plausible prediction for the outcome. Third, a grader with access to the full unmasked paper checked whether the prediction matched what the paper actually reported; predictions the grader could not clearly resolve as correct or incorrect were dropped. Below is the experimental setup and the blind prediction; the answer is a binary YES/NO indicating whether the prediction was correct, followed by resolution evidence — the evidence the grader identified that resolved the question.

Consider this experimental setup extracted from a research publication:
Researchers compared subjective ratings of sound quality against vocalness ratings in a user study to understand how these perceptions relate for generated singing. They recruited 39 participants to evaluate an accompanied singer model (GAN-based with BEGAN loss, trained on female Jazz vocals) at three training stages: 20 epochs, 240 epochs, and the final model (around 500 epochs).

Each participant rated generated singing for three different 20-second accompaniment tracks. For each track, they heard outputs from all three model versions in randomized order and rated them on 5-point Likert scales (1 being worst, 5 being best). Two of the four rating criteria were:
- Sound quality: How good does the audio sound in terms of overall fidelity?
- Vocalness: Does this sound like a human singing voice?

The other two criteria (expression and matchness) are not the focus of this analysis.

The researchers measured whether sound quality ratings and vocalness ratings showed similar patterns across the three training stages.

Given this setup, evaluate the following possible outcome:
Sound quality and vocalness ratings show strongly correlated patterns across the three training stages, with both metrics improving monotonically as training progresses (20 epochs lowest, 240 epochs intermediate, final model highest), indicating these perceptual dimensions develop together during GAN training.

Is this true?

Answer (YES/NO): YES